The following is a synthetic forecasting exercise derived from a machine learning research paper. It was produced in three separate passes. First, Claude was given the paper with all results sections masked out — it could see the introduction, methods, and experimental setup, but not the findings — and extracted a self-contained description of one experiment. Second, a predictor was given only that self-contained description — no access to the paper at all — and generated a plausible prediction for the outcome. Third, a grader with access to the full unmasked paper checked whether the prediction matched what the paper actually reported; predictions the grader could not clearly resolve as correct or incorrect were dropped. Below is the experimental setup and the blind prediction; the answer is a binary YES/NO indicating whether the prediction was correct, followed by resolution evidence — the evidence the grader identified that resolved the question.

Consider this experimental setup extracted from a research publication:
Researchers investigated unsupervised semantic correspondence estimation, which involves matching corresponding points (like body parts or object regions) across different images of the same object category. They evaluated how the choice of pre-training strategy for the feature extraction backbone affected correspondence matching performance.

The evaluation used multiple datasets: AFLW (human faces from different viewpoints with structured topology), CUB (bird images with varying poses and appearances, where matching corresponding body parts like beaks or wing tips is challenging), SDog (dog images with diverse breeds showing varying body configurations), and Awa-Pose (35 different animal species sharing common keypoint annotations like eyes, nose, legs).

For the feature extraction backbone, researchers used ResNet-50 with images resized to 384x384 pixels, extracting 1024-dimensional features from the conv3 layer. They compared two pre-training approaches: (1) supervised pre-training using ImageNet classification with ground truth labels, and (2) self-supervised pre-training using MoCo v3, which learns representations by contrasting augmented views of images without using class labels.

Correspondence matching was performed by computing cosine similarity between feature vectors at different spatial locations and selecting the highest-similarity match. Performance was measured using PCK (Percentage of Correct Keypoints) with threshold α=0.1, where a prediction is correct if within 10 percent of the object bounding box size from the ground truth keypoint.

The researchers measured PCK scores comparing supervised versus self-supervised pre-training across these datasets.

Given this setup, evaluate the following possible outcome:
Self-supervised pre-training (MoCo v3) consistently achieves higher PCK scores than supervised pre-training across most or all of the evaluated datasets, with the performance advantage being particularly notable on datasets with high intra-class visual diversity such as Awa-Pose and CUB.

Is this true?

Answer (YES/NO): NO